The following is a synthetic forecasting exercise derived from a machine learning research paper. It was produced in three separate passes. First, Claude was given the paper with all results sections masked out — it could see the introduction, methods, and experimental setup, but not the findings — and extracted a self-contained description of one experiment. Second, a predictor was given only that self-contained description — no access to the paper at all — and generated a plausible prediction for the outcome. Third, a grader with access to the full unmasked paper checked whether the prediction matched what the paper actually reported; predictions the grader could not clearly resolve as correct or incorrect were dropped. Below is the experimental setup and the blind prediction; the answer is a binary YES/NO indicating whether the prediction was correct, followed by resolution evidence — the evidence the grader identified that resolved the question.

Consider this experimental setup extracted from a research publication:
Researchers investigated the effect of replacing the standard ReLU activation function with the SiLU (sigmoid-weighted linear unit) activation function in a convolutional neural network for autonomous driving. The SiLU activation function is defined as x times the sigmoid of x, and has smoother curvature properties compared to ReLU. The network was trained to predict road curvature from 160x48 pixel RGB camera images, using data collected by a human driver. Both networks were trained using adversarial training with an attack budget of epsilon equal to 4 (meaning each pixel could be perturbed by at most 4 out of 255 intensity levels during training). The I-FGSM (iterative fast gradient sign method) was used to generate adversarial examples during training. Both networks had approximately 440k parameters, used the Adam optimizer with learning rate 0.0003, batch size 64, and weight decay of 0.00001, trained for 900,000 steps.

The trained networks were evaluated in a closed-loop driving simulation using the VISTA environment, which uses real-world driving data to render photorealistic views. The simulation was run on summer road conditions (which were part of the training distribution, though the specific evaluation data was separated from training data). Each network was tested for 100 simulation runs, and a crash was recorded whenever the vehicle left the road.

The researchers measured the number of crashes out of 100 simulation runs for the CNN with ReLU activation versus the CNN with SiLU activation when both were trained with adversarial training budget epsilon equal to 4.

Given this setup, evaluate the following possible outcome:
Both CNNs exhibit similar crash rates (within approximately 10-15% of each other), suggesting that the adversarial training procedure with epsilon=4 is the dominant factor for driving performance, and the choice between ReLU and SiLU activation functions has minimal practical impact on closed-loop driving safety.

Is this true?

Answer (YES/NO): NO